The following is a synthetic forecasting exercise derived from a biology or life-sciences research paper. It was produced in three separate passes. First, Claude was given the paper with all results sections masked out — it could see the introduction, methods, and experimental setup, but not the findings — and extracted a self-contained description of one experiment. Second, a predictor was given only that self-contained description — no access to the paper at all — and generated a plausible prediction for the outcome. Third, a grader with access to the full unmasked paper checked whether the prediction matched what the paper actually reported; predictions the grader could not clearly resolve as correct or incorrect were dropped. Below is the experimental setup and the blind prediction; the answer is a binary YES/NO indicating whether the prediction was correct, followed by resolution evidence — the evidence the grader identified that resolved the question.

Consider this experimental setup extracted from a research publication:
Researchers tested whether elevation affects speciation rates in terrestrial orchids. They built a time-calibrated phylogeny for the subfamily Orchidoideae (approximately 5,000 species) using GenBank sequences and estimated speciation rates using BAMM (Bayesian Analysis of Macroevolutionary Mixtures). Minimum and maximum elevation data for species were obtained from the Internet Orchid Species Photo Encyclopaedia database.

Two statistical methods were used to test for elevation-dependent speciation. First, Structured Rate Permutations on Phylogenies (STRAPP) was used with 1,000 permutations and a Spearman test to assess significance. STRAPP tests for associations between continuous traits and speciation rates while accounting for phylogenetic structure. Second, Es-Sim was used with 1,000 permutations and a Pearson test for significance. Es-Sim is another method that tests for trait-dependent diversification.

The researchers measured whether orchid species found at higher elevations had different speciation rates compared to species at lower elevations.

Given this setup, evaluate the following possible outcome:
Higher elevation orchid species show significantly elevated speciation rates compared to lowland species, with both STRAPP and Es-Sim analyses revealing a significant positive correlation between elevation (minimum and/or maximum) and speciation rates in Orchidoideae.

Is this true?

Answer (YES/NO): NO